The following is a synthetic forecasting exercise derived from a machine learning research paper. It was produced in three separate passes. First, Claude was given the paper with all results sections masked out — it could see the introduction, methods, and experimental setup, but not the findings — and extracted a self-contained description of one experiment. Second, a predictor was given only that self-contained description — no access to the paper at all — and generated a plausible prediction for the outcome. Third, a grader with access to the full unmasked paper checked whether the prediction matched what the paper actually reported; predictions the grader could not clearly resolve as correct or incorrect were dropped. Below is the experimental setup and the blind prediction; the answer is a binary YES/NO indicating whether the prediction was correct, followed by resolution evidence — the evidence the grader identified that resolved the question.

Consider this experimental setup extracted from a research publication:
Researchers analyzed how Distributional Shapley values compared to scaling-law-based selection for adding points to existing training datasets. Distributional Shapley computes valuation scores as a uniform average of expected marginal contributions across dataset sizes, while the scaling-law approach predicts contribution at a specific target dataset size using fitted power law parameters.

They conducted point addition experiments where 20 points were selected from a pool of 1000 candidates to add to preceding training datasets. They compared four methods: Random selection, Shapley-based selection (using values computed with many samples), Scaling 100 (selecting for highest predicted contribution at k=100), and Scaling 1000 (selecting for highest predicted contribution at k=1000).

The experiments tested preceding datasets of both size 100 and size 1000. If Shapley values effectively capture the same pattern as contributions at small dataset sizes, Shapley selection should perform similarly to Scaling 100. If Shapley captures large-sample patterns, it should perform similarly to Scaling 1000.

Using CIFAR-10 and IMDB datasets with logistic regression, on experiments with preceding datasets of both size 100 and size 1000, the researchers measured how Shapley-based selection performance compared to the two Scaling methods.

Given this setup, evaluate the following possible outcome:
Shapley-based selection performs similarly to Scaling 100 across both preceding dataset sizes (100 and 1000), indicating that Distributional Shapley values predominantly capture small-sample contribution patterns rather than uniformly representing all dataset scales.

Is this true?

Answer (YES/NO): NO